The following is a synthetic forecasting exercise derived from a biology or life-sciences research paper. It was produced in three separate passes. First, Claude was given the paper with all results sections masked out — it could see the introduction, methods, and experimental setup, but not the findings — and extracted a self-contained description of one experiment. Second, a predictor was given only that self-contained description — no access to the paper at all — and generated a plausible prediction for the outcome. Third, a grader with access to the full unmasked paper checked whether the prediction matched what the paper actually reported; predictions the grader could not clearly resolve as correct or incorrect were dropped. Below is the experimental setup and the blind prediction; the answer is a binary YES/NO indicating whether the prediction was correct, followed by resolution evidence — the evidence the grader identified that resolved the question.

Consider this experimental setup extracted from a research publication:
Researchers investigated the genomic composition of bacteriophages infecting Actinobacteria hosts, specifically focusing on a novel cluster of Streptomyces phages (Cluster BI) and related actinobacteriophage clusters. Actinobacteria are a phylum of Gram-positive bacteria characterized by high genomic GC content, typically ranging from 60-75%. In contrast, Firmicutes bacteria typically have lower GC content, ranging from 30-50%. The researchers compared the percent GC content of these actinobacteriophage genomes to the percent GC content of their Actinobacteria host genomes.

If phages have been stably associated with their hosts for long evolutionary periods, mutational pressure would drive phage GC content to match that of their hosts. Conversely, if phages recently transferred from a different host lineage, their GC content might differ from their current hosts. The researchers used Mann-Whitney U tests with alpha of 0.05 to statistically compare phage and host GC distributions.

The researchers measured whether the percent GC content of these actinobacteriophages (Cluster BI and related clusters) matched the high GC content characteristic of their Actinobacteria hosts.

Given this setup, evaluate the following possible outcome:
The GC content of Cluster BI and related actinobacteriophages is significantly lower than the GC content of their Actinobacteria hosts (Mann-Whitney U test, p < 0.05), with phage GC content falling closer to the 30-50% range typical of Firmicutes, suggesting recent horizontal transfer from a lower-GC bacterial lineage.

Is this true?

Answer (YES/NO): YES